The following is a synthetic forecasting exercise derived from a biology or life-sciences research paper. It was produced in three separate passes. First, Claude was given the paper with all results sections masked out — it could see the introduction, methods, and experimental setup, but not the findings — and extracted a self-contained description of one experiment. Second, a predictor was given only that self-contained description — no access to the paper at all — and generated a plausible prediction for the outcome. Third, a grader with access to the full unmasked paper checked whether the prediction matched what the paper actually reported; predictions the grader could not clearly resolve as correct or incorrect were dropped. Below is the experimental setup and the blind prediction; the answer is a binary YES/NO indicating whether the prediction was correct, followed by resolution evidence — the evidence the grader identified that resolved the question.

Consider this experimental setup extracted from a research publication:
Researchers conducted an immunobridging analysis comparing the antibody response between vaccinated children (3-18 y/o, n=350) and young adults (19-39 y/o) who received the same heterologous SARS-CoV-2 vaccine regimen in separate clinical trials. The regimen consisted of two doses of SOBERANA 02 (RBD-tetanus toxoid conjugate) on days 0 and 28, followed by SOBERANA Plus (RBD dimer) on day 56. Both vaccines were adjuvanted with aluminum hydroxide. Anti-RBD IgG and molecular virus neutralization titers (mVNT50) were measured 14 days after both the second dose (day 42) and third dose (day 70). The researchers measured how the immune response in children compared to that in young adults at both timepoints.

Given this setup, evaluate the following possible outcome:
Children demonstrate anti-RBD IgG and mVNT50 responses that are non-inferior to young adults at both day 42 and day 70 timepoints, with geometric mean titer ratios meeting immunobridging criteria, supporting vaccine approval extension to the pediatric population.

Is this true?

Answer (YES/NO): NO